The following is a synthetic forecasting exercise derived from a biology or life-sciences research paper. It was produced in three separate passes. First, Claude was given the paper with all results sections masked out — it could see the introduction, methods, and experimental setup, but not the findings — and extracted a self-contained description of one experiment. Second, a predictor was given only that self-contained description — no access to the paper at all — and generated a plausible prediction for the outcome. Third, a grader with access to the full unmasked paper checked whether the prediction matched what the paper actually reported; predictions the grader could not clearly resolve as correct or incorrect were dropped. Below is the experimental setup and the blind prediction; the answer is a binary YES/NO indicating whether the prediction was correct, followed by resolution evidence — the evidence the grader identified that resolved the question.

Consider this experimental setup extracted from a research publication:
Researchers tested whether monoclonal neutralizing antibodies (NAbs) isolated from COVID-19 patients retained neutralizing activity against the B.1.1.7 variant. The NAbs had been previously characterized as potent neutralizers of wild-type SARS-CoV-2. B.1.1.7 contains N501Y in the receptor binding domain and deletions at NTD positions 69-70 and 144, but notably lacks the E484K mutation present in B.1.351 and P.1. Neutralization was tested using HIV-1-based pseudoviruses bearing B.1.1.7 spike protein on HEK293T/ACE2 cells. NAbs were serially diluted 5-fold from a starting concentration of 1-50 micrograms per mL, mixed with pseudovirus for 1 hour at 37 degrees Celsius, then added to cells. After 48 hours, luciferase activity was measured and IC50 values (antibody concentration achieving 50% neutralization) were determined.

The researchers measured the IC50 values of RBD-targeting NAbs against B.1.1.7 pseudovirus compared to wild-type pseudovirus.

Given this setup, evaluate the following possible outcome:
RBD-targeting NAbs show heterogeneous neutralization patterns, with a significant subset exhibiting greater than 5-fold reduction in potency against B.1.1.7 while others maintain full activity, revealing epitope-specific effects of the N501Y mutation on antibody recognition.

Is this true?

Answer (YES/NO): NO